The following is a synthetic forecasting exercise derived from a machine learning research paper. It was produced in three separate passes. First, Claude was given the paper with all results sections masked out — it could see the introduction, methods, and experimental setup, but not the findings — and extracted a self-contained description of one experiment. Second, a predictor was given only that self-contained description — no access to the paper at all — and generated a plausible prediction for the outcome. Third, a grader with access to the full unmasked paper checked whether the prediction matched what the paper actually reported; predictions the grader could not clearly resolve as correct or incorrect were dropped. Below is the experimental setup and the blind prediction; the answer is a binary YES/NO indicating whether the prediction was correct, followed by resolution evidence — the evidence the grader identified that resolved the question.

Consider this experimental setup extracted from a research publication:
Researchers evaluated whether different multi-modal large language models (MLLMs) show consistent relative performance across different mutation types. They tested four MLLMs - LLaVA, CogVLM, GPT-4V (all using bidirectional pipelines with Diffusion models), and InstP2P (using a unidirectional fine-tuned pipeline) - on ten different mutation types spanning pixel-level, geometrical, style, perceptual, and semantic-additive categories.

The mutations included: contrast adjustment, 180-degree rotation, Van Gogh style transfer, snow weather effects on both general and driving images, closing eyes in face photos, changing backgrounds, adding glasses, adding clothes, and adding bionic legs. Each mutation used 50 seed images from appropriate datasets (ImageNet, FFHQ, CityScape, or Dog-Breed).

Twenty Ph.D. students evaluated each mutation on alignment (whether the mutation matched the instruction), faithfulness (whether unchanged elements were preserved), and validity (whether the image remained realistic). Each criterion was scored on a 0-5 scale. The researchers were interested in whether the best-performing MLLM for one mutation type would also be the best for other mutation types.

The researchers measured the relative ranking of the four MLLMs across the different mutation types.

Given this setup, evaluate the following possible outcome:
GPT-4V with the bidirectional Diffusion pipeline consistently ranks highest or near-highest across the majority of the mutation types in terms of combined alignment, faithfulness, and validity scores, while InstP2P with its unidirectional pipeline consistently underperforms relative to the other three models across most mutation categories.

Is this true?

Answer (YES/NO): NO